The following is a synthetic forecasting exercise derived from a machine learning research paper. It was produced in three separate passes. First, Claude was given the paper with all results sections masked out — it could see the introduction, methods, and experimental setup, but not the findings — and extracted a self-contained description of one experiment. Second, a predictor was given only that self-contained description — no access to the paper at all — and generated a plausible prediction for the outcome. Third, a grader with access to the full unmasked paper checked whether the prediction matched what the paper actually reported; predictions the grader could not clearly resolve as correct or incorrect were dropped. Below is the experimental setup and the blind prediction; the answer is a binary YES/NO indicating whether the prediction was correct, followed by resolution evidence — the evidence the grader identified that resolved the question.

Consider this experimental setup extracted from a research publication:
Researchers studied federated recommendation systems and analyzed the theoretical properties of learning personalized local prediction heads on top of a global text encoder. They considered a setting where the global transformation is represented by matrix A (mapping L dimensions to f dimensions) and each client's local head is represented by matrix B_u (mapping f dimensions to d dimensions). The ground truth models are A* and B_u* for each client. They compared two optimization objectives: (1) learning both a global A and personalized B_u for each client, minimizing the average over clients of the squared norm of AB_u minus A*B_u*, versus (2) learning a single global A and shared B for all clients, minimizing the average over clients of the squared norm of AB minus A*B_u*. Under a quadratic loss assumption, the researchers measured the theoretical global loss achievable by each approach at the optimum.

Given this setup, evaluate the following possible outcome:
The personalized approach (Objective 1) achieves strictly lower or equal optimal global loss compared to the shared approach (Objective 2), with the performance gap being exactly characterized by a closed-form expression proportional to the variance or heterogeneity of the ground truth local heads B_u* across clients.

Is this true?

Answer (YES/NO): NO